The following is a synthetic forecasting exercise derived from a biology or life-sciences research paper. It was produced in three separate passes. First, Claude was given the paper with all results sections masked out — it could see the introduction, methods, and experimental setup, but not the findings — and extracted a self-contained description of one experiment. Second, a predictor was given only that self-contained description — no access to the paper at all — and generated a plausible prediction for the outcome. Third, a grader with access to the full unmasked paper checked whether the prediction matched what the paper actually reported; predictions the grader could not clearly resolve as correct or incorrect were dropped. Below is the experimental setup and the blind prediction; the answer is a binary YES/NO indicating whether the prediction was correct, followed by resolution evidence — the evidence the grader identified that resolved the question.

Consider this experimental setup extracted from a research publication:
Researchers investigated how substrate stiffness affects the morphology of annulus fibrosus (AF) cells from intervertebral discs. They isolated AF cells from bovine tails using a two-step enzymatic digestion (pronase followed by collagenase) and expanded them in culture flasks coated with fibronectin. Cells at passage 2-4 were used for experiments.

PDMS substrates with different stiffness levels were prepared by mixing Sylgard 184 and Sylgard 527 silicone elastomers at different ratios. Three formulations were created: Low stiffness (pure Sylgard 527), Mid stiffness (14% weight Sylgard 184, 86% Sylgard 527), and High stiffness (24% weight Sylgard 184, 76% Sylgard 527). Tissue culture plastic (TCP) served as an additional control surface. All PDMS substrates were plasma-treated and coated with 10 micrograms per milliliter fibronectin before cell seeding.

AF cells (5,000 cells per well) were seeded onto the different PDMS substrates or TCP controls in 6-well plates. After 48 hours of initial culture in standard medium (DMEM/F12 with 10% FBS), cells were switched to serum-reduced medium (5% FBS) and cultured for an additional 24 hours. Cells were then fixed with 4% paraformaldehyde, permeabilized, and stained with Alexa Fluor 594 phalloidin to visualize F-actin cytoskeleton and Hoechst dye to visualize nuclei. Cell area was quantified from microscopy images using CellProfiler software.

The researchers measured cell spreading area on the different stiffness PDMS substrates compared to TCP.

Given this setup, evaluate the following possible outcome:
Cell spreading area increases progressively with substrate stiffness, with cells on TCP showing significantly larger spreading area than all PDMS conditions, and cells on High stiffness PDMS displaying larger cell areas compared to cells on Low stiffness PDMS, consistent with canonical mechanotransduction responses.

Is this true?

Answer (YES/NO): NO